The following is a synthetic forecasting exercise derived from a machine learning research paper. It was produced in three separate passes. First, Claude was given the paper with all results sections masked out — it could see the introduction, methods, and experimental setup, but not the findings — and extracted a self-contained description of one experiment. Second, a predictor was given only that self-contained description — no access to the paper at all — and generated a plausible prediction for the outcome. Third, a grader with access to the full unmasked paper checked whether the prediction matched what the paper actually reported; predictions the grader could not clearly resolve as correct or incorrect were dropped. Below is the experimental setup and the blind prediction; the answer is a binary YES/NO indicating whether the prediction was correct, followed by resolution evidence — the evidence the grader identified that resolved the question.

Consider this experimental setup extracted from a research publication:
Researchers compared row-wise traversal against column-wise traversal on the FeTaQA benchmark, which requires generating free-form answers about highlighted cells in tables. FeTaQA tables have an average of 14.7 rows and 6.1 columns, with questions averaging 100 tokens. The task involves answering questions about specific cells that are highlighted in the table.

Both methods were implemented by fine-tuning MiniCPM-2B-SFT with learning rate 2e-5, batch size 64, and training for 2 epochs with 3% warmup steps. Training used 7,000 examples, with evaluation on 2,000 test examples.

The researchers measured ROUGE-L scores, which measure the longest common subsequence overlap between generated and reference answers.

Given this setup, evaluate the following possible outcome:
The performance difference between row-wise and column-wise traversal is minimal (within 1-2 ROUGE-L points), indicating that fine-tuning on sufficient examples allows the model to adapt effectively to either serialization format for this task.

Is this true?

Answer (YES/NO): YES